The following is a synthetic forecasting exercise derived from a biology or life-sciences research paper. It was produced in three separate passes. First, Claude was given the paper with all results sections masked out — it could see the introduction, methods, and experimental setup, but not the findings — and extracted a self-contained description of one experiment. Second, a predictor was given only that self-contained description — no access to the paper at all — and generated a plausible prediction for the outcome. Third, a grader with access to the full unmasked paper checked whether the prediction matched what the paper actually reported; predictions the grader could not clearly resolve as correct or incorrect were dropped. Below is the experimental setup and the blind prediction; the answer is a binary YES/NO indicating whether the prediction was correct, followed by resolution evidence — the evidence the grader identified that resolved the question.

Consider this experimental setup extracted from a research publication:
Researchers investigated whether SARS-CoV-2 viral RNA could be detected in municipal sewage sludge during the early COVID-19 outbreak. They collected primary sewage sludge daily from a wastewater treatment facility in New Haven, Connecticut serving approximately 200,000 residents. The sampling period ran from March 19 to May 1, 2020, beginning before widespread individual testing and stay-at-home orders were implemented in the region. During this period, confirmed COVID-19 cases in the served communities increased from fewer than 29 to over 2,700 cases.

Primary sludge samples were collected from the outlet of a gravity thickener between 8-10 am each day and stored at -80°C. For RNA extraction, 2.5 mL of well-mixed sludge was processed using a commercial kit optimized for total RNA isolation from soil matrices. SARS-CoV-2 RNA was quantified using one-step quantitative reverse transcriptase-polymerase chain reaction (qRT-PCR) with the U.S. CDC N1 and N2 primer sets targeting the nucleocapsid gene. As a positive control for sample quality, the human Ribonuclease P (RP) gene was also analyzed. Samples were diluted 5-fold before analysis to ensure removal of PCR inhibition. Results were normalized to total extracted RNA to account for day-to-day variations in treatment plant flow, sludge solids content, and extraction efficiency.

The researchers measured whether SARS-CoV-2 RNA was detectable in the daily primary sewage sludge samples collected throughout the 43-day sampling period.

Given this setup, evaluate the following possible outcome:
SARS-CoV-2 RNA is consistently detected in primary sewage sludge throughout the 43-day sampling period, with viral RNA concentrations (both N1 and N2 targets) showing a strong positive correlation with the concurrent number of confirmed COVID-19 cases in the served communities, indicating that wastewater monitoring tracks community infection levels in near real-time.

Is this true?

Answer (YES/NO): NO